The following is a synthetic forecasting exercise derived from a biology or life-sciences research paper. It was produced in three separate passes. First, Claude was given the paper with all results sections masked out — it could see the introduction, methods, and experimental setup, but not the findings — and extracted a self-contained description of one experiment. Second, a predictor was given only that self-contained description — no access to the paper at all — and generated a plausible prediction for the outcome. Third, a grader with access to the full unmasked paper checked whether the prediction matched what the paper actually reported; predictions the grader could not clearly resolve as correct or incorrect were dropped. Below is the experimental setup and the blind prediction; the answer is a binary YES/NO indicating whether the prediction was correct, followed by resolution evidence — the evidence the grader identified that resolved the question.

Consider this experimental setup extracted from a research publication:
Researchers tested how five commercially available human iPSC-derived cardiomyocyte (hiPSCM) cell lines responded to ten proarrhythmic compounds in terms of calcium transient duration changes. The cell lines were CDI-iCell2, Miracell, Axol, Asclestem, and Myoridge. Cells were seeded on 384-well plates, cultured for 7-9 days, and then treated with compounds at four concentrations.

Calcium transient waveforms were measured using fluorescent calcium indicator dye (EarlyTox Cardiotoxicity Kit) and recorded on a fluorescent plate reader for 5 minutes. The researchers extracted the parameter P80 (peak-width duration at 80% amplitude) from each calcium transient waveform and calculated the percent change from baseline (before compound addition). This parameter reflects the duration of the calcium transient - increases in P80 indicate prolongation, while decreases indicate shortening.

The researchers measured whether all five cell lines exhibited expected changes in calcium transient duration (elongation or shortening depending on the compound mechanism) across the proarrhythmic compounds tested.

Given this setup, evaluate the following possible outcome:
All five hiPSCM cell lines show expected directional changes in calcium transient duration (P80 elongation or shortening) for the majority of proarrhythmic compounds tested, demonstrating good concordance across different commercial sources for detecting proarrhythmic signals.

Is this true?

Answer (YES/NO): YES